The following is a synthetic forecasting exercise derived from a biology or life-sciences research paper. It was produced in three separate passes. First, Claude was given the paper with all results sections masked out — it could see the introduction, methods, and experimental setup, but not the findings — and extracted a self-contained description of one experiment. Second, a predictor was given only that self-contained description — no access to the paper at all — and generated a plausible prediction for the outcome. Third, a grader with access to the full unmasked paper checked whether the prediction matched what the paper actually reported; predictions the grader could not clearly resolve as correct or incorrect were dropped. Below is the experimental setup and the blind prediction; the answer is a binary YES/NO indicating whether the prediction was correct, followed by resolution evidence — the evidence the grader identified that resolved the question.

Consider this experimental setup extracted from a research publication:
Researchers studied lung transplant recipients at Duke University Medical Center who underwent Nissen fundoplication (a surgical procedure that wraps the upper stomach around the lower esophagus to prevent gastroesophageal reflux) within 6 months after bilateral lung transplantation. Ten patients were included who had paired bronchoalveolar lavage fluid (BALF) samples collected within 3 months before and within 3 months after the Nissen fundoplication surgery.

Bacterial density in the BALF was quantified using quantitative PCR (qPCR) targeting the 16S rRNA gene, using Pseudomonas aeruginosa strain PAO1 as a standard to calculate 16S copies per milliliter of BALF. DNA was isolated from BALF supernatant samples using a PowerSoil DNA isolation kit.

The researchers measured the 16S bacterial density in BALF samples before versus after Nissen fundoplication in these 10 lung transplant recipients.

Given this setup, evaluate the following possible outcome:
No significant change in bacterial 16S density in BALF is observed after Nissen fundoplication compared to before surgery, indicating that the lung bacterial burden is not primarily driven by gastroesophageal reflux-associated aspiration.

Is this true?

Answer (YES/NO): YES